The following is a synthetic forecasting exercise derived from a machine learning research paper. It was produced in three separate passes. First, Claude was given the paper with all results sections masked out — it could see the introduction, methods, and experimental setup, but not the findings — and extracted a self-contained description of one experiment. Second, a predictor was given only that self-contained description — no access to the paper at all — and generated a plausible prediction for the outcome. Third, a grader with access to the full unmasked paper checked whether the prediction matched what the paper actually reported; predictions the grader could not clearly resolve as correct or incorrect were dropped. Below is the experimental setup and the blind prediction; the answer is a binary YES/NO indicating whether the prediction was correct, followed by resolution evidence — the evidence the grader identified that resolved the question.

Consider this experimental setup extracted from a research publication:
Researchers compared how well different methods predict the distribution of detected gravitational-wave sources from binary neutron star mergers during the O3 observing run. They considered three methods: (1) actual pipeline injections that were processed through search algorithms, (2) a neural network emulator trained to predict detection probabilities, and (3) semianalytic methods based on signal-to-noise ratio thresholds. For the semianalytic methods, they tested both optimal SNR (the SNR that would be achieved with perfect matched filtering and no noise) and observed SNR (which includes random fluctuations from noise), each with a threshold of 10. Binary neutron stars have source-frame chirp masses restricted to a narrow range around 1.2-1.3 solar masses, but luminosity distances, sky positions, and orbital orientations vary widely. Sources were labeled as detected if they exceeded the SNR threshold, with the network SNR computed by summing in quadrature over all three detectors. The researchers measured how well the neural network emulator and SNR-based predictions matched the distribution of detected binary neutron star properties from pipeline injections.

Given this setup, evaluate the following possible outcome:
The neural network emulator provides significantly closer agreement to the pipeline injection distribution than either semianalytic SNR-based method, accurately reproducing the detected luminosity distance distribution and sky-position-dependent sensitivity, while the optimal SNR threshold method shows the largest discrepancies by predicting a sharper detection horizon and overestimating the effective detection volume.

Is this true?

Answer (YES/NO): NO